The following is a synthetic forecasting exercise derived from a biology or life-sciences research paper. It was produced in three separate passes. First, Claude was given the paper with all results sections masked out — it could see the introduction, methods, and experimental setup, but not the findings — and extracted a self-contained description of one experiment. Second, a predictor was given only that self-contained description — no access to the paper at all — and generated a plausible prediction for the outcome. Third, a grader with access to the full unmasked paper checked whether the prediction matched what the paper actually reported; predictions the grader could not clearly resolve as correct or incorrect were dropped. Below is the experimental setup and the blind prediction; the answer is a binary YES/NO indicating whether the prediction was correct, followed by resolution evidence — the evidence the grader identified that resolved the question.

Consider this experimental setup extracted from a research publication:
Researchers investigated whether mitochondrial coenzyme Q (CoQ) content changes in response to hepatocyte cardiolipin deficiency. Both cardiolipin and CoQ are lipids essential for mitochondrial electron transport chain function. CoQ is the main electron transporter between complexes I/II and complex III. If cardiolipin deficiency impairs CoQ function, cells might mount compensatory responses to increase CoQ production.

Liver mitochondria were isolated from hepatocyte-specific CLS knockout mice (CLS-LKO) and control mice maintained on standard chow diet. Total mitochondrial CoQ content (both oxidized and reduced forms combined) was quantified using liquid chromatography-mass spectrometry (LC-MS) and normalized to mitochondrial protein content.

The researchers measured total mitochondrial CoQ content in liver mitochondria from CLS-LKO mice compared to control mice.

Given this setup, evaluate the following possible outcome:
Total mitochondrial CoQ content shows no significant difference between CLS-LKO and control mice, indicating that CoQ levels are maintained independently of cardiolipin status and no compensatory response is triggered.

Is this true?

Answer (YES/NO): NO